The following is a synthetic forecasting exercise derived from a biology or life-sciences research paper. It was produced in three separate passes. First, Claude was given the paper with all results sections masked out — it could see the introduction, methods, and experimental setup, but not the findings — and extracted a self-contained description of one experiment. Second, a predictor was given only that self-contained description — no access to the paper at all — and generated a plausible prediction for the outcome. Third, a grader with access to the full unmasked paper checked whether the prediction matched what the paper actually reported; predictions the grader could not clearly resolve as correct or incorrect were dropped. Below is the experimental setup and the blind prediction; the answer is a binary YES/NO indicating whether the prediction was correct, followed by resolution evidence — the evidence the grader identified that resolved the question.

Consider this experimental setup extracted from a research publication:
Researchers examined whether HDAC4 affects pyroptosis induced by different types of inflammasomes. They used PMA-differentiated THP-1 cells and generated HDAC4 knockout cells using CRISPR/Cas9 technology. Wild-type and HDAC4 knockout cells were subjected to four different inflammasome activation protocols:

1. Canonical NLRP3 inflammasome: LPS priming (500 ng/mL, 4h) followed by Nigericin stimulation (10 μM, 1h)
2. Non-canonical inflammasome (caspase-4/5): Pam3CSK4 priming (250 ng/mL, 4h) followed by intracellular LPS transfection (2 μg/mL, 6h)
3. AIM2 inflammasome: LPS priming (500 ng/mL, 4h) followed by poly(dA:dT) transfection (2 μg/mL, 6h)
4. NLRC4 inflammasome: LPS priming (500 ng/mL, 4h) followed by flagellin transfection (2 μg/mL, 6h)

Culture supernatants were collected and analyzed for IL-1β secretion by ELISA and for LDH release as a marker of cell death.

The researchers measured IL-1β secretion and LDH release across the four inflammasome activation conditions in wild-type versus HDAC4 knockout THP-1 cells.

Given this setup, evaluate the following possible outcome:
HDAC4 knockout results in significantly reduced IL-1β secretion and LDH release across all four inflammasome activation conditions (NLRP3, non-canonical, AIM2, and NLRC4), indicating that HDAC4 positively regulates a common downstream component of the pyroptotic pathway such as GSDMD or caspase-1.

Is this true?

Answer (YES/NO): NO